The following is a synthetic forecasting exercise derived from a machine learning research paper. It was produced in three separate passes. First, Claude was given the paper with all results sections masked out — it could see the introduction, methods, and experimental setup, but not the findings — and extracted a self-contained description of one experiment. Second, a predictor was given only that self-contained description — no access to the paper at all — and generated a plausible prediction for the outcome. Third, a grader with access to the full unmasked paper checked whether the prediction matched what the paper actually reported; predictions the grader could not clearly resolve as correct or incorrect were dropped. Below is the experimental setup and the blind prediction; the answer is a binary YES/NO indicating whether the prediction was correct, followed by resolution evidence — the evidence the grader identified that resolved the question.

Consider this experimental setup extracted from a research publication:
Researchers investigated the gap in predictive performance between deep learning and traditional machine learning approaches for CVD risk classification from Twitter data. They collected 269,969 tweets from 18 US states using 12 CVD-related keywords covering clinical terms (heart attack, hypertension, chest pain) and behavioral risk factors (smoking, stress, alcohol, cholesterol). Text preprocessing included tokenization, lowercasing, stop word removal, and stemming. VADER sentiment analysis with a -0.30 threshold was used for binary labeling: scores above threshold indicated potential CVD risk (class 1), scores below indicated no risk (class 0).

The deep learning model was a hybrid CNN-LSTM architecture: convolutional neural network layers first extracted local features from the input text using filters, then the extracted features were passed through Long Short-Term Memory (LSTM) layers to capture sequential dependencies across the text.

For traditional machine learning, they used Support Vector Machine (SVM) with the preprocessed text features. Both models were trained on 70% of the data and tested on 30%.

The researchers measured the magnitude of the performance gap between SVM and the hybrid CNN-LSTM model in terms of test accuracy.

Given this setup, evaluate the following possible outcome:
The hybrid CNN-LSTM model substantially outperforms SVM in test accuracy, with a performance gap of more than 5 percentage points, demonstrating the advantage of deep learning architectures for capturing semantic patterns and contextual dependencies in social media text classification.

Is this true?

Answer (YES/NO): NO